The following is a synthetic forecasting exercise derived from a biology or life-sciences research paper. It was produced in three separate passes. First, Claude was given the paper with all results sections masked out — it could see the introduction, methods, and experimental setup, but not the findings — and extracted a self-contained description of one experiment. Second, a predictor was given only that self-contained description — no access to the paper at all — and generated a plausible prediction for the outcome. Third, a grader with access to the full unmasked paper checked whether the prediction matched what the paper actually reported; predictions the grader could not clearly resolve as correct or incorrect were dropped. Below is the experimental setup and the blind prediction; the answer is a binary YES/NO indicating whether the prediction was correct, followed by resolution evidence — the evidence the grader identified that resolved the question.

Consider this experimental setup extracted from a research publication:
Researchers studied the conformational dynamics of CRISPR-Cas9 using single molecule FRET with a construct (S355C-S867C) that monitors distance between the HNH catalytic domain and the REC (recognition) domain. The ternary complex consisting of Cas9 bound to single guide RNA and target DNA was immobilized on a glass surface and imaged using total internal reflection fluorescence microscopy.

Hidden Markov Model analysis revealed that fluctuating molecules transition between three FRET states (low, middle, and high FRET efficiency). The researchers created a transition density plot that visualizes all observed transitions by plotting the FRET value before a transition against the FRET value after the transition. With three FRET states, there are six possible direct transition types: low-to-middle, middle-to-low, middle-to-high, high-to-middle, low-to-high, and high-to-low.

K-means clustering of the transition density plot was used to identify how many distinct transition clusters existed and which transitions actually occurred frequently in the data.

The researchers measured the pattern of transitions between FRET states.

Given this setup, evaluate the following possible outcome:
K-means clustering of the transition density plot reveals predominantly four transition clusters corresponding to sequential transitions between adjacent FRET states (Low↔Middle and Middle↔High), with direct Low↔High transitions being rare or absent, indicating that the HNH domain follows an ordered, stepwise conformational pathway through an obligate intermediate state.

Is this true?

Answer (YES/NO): NO